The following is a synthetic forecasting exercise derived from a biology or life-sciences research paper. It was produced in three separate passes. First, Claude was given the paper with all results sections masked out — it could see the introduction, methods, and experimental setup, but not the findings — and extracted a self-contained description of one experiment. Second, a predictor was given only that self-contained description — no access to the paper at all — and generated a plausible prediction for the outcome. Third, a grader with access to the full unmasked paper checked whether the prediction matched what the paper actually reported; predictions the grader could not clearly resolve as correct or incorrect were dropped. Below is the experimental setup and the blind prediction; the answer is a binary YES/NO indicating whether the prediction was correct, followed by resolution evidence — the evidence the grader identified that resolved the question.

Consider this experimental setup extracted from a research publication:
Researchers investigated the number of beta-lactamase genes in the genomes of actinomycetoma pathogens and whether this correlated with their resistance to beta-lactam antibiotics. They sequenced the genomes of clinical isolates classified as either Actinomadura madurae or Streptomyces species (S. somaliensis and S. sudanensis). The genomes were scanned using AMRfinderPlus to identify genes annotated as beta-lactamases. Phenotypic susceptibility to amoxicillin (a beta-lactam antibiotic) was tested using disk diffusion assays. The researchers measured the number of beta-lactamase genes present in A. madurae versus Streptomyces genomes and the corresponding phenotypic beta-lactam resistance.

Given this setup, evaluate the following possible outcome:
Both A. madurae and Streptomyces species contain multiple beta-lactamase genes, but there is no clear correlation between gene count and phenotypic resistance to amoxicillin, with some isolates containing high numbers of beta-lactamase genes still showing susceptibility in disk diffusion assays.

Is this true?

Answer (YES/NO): NO